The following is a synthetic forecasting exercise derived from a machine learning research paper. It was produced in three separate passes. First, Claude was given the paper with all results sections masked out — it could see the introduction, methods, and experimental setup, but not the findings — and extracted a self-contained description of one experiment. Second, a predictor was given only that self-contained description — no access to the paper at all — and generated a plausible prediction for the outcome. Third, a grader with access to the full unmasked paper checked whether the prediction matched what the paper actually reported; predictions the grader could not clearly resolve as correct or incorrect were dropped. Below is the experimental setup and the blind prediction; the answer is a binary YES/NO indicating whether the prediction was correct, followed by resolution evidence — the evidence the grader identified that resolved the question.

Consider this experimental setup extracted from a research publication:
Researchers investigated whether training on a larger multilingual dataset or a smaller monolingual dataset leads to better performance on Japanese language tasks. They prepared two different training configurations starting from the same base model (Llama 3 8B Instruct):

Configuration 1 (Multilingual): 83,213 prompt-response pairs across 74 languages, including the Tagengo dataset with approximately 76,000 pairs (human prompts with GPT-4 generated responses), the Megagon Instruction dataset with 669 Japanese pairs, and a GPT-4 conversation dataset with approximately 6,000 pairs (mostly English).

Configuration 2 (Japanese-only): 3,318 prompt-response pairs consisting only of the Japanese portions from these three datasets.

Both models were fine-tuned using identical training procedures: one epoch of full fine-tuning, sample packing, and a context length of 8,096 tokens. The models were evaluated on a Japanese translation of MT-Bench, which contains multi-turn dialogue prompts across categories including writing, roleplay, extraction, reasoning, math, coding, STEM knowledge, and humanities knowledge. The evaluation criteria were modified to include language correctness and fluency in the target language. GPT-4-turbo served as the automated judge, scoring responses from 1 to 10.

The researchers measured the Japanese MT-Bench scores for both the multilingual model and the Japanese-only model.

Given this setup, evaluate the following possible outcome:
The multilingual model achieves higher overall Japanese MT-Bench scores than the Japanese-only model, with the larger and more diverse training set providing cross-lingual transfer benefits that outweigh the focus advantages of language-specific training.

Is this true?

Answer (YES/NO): YES